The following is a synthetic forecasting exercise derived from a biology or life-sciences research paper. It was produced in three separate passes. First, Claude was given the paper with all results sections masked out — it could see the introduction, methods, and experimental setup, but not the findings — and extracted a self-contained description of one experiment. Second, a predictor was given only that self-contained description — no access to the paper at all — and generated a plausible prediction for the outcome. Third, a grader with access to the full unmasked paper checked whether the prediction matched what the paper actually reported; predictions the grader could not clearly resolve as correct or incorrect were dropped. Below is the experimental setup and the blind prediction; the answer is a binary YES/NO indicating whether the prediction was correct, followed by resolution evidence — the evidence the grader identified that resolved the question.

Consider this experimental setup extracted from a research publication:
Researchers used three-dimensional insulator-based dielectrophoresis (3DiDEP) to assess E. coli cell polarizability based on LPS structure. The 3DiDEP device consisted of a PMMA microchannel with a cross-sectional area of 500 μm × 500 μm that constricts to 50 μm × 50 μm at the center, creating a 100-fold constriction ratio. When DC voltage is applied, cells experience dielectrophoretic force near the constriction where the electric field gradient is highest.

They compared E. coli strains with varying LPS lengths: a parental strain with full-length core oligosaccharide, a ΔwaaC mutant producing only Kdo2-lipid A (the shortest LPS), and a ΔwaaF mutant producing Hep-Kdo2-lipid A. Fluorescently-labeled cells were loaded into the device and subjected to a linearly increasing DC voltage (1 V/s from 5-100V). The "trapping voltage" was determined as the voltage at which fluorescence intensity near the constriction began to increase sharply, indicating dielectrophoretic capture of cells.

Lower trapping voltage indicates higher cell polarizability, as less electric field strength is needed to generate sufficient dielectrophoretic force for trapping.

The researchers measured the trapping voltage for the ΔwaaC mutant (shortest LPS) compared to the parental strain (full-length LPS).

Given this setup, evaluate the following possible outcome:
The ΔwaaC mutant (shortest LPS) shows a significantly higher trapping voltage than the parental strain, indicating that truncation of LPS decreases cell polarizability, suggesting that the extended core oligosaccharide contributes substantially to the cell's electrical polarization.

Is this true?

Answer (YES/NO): YES